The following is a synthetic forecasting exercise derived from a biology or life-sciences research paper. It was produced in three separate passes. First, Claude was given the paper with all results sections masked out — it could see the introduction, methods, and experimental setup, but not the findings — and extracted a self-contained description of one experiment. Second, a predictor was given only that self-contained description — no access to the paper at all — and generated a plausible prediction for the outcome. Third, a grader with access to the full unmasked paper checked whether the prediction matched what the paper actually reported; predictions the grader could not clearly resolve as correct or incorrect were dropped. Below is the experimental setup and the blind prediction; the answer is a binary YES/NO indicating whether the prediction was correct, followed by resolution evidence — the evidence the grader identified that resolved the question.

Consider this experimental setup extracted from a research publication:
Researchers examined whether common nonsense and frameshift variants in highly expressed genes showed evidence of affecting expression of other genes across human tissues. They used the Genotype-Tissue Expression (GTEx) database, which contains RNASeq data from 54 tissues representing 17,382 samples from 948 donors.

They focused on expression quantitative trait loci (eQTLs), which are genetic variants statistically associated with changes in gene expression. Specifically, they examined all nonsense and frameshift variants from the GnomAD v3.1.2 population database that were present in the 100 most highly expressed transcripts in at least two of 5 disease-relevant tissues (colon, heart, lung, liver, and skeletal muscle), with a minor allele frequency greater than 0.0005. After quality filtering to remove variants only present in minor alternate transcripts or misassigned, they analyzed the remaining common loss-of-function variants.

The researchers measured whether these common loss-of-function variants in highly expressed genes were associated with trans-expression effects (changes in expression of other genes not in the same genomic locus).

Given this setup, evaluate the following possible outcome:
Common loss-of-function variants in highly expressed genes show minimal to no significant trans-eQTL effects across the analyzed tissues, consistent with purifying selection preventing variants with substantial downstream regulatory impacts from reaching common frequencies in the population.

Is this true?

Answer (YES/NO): NO